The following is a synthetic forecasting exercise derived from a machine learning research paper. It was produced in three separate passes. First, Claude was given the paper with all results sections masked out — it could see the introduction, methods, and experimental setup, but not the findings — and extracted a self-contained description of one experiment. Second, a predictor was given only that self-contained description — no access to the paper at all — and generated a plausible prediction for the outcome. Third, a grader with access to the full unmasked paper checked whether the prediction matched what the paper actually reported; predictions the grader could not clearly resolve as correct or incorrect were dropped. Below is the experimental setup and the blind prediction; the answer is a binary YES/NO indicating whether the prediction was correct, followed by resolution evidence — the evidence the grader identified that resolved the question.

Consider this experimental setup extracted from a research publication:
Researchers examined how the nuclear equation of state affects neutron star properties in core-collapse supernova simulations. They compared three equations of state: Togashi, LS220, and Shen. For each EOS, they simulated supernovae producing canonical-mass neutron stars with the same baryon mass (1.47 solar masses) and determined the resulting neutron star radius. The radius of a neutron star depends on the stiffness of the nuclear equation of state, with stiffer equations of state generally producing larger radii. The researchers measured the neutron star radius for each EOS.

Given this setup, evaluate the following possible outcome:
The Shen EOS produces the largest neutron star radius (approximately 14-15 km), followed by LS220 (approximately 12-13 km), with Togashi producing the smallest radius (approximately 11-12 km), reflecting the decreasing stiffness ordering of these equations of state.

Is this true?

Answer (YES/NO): YES